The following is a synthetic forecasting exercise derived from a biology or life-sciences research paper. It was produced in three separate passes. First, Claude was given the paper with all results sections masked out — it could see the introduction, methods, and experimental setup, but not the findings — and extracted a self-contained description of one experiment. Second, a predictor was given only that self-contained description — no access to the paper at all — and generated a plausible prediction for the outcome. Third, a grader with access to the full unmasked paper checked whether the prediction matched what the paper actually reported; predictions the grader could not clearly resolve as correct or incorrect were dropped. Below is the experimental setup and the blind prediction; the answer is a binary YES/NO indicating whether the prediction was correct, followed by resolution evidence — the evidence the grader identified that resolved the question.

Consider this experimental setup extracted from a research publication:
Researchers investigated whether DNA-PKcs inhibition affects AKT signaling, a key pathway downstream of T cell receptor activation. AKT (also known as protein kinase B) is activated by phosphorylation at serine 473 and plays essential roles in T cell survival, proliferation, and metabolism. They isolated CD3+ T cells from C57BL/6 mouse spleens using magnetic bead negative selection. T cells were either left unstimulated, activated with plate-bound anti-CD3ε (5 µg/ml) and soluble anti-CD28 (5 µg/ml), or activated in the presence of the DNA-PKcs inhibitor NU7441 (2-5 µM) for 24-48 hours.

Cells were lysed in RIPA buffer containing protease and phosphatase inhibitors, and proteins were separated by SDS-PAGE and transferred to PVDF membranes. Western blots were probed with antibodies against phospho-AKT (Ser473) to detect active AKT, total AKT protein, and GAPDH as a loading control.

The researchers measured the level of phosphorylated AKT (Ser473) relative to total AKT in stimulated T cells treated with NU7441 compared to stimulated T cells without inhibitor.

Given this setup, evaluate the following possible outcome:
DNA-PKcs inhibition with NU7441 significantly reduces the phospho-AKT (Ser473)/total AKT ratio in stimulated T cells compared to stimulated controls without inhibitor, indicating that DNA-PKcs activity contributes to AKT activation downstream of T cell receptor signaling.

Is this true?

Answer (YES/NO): YES